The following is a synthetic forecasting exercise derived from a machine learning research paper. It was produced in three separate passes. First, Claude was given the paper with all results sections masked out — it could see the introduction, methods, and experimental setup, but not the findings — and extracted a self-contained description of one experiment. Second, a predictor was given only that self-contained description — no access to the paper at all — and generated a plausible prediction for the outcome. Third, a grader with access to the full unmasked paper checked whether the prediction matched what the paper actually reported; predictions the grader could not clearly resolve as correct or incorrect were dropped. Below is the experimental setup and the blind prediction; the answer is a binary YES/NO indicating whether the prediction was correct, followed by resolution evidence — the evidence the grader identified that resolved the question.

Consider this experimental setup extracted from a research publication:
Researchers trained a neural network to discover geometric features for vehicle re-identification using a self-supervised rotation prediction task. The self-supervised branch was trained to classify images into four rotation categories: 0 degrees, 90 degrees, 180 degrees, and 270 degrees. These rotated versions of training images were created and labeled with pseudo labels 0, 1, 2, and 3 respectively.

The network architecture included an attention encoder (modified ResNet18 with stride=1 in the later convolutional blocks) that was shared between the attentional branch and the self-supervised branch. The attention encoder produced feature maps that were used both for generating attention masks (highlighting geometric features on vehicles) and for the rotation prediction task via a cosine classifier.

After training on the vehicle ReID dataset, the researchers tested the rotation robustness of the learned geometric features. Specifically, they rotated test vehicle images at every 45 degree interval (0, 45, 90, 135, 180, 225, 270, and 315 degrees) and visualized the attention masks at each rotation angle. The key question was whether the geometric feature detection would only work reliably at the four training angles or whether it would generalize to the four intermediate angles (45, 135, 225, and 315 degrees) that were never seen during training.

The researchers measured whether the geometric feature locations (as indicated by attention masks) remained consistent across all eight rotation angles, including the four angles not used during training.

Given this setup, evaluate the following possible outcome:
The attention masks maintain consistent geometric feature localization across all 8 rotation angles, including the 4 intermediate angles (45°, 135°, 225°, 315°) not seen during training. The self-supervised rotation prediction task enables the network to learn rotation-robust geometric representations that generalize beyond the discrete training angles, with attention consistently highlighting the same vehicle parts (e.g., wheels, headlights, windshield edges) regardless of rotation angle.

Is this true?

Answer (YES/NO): YES